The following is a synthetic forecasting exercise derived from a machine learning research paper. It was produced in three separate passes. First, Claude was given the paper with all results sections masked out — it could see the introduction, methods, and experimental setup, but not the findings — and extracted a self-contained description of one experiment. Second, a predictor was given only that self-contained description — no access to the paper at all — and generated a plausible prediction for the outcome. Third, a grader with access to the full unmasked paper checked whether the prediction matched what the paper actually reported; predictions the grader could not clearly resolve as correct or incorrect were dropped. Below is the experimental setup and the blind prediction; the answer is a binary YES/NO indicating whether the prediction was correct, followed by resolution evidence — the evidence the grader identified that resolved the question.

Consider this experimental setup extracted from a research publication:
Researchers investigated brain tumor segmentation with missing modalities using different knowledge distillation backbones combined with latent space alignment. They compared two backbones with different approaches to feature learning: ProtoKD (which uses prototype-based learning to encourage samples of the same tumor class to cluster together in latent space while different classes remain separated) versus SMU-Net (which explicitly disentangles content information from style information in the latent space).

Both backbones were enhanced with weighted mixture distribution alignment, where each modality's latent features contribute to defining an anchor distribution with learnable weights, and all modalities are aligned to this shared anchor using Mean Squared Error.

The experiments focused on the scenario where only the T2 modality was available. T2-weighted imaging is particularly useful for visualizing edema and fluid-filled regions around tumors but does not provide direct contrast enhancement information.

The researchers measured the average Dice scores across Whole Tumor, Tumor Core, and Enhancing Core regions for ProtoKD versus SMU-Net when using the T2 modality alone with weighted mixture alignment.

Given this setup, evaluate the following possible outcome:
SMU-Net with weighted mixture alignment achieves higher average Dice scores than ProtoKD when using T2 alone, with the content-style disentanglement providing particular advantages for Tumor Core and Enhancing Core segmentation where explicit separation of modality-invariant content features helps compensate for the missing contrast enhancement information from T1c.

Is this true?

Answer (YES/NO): NO